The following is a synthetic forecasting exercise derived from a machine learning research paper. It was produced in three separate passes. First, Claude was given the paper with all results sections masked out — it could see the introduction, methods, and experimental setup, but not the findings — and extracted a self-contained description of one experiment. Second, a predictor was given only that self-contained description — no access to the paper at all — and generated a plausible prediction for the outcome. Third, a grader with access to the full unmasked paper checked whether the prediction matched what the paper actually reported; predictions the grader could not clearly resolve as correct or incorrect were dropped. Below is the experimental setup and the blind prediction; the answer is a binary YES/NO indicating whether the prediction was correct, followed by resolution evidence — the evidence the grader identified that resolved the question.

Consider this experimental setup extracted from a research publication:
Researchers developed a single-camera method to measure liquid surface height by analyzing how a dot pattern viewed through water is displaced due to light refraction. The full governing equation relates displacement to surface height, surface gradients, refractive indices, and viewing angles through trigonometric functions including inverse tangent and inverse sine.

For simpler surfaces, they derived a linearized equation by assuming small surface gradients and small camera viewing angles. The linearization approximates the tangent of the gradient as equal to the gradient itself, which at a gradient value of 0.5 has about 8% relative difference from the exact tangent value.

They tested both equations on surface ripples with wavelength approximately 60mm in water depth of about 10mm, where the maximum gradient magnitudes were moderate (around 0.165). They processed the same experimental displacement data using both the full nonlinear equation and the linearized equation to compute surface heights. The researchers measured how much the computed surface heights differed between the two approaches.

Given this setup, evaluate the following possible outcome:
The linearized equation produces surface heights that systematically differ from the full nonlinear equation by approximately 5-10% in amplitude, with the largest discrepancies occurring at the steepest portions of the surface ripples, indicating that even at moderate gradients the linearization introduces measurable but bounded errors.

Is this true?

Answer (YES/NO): NO